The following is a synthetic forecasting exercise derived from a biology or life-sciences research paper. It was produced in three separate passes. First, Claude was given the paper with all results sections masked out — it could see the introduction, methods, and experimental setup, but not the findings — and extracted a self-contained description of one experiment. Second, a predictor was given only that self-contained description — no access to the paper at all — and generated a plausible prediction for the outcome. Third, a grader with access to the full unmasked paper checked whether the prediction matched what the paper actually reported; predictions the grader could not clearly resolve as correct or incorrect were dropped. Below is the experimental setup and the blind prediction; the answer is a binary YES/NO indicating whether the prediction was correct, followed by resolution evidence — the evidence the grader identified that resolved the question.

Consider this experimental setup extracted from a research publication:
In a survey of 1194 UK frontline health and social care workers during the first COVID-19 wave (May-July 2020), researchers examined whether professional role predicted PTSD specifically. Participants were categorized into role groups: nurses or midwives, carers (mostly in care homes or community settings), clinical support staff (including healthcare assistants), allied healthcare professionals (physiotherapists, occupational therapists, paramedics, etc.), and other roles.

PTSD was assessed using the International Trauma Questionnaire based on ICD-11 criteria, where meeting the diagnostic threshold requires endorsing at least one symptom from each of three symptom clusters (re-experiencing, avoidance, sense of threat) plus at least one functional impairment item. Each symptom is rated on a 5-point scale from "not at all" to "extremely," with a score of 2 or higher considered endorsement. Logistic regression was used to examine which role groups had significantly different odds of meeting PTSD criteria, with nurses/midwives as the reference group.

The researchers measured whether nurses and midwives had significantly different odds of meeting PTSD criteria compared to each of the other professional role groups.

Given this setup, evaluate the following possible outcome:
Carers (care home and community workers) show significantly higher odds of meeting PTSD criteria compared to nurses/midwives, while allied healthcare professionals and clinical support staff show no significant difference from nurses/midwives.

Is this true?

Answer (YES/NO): NO